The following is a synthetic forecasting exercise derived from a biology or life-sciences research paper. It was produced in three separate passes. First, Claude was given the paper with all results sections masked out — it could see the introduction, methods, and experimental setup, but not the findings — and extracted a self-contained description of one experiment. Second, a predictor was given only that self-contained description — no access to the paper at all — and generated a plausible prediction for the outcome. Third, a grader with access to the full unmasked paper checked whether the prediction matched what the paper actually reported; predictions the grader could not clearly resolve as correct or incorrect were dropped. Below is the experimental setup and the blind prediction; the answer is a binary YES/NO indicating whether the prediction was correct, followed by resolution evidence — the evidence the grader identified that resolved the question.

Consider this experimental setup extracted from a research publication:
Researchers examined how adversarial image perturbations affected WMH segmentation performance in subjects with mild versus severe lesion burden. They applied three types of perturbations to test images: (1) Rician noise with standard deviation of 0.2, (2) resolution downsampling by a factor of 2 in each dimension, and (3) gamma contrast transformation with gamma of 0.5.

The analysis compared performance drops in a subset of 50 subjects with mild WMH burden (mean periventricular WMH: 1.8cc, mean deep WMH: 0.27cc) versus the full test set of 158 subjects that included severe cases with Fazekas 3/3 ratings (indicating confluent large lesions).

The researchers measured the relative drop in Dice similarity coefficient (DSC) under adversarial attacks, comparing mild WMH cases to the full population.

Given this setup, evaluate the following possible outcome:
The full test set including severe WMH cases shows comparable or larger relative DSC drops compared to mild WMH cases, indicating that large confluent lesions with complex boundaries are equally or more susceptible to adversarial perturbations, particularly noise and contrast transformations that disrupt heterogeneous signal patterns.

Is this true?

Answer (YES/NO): NO